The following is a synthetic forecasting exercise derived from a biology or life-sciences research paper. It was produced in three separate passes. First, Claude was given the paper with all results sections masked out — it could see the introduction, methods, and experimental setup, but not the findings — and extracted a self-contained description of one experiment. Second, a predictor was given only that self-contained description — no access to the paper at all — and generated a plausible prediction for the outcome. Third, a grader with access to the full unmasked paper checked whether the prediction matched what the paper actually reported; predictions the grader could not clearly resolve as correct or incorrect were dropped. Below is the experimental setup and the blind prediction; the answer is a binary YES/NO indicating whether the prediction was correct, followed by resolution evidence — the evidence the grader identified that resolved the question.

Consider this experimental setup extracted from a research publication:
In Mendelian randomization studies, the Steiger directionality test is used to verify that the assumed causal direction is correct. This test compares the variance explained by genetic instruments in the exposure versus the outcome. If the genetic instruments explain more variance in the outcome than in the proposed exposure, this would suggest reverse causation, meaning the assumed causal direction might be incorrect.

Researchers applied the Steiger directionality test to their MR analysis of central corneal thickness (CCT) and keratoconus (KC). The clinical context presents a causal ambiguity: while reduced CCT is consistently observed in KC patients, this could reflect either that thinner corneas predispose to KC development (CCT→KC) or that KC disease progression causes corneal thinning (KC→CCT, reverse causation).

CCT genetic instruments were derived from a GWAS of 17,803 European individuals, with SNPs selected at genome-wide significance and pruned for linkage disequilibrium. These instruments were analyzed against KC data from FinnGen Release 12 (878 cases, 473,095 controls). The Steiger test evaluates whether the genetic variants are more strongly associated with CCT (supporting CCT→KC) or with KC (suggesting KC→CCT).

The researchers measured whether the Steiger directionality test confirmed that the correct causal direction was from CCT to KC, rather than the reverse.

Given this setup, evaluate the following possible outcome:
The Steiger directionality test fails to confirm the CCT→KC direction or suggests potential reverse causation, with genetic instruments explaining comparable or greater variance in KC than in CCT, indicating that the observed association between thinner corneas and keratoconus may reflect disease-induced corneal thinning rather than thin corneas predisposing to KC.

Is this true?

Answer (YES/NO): NO